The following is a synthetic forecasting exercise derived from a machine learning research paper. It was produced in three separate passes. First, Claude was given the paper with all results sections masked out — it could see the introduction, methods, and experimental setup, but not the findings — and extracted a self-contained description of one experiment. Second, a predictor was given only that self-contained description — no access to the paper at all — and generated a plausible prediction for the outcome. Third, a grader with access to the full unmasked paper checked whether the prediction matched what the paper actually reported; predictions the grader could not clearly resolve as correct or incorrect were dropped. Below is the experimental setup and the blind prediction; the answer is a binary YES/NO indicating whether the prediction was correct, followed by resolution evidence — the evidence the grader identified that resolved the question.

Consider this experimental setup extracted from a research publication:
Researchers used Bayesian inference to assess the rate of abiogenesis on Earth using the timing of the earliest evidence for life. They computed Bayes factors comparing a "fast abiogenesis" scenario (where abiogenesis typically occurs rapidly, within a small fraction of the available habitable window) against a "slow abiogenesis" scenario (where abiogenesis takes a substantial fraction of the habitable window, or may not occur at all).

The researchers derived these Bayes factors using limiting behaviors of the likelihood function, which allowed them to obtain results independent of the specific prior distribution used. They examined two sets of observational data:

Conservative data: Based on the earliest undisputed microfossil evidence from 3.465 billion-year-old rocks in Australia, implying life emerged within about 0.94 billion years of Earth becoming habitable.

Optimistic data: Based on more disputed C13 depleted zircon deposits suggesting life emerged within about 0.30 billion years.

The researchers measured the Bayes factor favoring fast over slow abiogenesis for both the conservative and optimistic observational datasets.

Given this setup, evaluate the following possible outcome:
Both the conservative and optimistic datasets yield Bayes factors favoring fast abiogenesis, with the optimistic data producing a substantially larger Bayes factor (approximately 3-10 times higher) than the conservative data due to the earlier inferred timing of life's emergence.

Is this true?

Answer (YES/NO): YES